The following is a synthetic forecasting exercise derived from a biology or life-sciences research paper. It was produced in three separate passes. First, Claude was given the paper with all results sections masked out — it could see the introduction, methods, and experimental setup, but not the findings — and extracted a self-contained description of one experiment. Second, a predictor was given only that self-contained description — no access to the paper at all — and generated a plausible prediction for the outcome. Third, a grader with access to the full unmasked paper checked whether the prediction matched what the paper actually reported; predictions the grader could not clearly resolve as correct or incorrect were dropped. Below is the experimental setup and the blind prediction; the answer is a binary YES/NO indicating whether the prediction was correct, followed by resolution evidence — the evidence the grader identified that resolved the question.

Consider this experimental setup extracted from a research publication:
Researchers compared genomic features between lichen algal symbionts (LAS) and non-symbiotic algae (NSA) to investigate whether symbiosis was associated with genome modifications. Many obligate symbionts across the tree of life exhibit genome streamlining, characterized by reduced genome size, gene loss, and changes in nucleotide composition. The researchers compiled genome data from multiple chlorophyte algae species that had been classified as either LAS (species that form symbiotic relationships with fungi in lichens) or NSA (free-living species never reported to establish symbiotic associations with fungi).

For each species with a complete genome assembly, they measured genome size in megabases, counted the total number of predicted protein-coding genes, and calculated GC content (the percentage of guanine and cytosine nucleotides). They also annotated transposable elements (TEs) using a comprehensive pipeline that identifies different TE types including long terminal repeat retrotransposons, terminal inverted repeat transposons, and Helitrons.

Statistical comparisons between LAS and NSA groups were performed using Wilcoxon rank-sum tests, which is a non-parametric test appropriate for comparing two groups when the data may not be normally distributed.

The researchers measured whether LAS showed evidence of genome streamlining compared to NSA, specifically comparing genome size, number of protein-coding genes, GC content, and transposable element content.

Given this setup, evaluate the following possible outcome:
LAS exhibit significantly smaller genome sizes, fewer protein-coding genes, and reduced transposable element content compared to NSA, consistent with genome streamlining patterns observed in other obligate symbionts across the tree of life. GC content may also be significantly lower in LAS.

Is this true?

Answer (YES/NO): NO